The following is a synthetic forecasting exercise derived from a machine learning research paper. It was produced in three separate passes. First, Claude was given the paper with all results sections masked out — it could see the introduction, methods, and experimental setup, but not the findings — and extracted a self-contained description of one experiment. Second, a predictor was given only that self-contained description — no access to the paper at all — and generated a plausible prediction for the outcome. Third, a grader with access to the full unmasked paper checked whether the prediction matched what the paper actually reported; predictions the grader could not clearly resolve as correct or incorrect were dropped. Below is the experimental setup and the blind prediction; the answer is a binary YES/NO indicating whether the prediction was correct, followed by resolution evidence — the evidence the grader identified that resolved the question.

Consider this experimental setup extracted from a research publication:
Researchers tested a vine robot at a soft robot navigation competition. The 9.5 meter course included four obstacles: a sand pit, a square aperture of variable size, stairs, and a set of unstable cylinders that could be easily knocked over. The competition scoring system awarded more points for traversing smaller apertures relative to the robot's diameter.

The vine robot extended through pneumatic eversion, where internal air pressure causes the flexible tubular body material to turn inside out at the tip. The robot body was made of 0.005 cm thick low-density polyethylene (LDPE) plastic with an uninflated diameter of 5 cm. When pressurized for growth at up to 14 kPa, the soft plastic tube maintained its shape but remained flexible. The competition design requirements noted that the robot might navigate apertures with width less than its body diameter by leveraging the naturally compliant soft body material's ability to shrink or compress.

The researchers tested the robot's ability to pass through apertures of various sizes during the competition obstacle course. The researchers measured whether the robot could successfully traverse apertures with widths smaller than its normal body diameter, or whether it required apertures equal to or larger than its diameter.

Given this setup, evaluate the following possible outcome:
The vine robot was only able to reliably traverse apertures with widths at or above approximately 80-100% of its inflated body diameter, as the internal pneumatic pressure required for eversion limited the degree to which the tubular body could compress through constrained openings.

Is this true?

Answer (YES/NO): NO